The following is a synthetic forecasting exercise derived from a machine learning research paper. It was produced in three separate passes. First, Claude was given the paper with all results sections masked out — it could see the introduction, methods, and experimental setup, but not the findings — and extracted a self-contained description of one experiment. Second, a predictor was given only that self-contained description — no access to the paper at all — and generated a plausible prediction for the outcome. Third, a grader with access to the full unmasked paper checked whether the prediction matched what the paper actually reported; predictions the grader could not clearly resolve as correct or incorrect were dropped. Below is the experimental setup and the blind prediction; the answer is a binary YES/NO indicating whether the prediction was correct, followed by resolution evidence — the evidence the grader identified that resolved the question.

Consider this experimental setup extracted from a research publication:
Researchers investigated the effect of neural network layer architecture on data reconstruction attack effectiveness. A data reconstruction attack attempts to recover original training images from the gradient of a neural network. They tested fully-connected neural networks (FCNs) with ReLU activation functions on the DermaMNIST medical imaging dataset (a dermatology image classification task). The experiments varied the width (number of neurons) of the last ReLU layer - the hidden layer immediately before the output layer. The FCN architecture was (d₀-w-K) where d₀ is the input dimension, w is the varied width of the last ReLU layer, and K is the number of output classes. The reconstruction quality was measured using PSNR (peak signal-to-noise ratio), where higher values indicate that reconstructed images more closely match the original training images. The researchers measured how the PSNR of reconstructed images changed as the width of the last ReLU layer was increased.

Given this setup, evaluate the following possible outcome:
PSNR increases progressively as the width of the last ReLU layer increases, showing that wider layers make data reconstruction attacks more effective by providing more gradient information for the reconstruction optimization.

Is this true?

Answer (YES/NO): NO